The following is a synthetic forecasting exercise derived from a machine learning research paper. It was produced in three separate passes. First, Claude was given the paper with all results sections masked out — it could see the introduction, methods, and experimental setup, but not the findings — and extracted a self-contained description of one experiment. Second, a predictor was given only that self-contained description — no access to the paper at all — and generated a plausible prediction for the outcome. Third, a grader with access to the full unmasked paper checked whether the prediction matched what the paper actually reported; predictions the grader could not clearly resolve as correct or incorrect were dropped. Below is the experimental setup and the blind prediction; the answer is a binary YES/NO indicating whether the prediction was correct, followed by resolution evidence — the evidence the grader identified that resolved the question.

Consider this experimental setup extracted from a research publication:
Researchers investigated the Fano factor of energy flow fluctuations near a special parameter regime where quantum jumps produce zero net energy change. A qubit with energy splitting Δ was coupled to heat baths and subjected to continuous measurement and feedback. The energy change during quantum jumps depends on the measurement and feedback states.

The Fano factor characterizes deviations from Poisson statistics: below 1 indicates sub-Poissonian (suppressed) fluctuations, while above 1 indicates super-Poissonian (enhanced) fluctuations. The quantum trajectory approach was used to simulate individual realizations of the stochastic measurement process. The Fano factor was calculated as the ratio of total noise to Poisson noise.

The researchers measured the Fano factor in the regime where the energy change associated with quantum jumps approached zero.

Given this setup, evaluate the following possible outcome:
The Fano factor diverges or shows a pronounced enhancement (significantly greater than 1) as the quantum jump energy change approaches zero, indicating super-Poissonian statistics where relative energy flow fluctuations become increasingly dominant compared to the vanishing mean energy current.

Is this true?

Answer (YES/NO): YES